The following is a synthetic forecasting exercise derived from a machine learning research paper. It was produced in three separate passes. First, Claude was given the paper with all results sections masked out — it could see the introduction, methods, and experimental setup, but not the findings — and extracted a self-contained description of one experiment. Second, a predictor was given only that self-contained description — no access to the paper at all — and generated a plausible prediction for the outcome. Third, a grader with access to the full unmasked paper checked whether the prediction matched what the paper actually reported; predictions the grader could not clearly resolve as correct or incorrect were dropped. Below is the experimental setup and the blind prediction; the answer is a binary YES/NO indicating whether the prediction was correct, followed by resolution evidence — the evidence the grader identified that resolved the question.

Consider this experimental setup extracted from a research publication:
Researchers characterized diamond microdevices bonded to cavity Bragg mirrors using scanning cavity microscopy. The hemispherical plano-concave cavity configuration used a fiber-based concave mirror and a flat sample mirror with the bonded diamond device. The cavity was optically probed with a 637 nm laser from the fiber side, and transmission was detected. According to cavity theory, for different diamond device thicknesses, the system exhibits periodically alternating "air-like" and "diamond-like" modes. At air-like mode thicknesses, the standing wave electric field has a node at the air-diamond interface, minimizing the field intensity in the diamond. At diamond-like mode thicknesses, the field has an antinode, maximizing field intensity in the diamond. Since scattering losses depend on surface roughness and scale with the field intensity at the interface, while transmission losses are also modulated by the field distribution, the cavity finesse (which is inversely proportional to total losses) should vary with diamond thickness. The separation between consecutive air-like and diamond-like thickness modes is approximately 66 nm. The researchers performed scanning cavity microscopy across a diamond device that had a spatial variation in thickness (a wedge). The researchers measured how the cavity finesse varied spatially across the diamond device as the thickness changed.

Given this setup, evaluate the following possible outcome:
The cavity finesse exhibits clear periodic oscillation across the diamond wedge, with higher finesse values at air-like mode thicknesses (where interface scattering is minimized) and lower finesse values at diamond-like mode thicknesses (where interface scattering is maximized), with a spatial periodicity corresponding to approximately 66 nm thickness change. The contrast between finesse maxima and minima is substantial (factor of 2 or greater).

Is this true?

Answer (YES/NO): YES